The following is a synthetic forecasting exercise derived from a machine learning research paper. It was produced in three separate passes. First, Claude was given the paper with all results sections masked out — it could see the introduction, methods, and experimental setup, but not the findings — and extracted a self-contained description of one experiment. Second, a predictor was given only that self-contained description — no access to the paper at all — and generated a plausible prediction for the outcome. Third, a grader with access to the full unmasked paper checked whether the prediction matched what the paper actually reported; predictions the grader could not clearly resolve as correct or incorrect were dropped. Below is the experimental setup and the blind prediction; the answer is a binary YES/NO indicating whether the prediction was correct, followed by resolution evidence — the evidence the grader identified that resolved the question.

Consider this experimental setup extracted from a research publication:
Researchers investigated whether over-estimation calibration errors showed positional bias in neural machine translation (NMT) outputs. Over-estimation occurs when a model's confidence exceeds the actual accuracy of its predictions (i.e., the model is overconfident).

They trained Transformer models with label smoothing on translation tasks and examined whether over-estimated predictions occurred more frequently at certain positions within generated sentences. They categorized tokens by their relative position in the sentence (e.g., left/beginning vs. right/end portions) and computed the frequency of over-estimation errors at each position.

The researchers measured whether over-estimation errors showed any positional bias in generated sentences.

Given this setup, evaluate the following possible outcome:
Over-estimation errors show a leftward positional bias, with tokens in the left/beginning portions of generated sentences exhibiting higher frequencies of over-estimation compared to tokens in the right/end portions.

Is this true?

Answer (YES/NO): NO